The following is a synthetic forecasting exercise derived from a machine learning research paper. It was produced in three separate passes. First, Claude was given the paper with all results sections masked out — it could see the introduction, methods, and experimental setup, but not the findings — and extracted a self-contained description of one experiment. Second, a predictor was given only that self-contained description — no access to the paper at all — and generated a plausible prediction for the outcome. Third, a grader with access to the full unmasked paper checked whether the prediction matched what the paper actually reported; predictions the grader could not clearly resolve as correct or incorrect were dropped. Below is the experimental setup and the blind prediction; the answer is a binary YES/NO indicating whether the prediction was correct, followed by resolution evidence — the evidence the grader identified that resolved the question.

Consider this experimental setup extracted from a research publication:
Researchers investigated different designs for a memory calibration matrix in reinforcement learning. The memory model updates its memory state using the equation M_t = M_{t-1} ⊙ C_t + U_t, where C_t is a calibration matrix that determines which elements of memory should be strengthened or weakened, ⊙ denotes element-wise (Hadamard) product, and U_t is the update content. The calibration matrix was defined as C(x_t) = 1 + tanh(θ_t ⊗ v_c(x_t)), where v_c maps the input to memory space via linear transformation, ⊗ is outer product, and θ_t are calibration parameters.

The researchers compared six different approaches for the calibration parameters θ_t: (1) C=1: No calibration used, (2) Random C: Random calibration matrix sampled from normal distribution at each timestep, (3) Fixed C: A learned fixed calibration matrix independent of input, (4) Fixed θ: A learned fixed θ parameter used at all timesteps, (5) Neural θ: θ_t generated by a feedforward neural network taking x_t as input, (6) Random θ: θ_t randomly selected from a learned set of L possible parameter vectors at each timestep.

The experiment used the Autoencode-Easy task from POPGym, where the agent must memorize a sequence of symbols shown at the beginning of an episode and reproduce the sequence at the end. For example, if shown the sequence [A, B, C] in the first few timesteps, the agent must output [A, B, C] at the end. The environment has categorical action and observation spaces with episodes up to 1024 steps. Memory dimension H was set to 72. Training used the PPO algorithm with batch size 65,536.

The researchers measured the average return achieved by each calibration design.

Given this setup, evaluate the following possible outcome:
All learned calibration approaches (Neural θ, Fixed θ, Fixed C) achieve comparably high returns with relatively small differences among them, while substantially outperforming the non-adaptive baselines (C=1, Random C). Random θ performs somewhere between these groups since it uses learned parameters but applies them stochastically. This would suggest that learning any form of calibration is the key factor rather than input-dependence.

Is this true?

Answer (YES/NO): NO